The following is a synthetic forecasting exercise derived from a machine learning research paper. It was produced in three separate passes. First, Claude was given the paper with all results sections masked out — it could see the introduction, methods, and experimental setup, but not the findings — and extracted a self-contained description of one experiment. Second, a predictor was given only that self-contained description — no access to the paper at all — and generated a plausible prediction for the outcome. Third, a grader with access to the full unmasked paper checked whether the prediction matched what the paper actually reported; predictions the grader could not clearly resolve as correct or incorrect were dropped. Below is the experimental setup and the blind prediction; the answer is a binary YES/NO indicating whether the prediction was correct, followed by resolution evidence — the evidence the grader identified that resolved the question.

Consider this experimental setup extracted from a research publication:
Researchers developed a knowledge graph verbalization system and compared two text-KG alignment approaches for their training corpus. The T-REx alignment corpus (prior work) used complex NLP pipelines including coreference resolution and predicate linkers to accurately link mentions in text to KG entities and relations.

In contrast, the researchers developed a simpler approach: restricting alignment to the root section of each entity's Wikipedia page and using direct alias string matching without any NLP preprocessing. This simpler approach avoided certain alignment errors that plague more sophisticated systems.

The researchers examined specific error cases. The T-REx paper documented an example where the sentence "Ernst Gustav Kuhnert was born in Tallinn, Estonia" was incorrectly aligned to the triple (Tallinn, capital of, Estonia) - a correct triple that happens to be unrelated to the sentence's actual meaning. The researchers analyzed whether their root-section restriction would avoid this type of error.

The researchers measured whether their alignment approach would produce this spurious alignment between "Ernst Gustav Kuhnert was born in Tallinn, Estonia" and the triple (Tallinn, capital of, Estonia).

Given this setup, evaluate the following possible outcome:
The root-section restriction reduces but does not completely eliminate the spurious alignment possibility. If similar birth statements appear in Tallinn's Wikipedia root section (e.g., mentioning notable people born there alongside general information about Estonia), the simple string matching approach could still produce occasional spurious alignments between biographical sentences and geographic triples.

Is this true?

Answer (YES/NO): NO